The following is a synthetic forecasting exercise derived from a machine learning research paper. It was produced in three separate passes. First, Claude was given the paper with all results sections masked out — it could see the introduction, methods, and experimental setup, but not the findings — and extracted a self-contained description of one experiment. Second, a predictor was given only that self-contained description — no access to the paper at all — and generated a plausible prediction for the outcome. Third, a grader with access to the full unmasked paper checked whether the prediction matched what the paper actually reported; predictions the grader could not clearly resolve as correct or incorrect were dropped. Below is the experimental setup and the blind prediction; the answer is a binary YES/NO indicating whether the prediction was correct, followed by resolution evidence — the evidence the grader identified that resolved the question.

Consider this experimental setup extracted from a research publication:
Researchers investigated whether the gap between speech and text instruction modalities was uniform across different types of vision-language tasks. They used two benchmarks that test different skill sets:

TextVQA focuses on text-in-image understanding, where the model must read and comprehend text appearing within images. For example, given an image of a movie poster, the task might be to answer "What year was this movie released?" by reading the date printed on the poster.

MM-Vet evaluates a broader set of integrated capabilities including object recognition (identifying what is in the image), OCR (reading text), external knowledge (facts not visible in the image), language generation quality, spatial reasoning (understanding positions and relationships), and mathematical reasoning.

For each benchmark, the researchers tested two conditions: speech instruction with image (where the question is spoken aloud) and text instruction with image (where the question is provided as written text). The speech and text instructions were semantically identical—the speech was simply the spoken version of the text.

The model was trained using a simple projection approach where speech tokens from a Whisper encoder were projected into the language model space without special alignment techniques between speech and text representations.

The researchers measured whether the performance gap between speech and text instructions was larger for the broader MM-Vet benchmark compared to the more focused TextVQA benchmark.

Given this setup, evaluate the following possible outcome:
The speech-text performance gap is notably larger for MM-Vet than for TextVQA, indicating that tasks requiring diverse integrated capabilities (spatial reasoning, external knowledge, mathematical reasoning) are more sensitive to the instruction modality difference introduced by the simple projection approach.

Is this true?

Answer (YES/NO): YES